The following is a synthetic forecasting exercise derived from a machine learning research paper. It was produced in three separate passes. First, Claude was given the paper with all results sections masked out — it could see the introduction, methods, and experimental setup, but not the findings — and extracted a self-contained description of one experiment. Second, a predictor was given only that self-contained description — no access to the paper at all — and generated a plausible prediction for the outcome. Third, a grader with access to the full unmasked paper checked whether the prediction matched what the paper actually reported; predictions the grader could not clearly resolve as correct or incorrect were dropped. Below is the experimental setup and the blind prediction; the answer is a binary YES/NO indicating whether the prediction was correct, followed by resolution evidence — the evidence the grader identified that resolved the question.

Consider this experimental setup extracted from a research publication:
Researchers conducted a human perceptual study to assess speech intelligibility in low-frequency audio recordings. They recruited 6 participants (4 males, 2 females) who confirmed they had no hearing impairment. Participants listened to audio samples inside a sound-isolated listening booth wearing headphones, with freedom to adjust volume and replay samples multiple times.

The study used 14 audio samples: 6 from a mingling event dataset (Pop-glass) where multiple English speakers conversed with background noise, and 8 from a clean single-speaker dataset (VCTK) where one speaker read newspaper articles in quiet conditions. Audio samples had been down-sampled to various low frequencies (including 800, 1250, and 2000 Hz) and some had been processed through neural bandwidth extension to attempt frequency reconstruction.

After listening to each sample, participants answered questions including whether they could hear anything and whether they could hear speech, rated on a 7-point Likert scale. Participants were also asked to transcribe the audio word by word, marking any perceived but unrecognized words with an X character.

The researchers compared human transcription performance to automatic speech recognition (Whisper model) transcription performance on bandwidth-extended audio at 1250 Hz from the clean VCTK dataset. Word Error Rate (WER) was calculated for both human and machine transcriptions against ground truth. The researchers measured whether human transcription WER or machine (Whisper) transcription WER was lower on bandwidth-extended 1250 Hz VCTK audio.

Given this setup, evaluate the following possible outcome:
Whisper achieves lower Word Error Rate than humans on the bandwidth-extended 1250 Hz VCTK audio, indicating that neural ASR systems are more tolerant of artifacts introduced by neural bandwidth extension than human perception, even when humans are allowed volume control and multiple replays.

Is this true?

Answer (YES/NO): YES